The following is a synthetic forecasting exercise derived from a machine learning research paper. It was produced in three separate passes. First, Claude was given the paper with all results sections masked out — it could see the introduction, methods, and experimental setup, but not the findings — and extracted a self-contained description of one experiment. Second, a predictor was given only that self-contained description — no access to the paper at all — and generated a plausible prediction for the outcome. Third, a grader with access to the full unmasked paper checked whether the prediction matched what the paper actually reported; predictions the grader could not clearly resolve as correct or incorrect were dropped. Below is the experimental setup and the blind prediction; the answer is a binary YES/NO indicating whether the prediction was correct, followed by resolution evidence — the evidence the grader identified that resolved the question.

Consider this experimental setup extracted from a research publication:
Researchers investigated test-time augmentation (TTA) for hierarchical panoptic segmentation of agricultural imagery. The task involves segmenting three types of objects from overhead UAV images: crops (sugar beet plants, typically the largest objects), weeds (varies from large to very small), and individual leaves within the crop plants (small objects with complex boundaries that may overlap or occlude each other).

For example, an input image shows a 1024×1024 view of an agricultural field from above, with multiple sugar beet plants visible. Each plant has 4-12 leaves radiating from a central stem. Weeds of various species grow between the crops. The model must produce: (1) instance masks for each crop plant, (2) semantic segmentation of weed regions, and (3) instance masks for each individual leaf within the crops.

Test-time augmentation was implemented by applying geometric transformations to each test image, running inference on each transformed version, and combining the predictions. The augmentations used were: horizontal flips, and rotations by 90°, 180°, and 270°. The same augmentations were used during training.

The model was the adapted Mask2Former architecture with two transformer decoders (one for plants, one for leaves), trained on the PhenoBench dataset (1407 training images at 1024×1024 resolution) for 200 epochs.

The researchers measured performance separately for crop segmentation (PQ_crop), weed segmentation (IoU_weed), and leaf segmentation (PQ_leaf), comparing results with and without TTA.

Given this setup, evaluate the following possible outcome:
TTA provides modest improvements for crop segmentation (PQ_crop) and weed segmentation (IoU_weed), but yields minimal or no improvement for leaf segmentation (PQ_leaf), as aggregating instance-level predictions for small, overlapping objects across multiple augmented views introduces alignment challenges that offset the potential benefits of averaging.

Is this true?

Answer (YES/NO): NO